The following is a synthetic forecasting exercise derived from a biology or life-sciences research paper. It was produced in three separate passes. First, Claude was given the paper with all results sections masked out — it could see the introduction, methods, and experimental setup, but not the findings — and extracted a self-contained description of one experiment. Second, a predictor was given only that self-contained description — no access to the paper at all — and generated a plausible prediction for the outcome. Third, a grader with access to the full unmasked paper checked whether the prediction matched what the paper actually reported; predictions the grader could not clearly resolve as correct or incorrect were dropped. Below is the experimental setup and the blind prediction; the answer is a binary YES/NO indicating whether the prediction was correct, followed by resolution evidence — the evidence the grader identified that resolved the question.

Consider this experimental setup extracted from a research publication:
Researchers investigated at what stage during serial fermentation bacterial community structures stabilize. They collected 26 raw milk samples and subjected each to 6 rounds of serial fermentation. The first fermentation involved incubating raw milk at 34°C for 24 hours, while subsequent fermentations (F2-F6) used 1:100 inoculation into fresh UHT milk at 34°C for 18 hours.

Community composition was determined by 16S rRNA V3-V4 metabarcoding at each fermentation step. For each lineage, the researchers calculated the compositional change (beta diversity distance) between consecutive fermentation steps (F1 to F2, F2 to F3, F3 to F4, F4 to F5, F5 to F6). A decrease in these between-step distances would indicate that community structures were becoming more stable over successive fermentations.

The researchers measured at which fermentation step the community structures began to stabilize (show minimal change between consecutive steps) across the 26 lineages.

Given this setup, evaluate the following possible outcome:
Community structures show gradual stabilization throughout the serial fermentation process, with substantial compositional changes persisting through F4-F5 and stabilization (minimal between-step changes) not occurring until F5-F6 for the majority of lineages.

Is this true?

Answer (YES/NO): NO